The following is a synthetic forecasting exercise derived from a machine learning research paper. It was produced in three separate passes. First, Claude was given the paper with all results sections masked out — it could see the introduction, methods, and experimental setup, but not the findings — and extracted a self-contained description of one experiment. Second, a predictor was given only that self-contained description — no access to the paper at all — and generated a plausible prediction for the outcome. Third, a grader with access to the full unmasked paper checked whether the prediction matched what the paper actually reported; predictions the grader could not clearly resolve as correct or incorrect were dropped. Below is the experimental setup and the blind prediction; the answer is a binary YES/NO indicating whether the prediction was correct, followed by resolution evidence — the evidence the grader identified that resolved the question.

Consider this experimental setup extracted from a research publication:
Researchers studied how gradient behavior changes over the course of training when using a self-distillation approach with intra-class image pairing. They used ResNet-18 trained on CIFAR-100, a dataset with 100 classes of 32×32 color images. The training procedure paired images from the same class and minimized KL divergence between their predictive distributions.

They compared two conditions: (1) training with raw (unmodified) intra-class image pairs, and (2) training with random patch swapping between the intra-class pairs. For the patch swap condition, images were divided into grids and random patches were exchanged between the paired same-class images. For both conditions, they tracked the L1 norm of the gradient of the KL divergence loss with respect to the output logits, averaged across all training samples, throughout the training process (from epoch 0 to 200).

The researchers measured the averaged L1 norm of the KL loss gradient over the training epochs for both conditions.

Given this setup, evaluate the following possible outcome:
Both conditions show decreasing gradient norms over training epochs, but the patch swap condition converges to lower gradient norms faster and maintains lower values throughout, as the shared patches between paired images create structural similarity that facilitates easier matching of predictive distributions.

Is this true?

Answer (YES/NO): NO